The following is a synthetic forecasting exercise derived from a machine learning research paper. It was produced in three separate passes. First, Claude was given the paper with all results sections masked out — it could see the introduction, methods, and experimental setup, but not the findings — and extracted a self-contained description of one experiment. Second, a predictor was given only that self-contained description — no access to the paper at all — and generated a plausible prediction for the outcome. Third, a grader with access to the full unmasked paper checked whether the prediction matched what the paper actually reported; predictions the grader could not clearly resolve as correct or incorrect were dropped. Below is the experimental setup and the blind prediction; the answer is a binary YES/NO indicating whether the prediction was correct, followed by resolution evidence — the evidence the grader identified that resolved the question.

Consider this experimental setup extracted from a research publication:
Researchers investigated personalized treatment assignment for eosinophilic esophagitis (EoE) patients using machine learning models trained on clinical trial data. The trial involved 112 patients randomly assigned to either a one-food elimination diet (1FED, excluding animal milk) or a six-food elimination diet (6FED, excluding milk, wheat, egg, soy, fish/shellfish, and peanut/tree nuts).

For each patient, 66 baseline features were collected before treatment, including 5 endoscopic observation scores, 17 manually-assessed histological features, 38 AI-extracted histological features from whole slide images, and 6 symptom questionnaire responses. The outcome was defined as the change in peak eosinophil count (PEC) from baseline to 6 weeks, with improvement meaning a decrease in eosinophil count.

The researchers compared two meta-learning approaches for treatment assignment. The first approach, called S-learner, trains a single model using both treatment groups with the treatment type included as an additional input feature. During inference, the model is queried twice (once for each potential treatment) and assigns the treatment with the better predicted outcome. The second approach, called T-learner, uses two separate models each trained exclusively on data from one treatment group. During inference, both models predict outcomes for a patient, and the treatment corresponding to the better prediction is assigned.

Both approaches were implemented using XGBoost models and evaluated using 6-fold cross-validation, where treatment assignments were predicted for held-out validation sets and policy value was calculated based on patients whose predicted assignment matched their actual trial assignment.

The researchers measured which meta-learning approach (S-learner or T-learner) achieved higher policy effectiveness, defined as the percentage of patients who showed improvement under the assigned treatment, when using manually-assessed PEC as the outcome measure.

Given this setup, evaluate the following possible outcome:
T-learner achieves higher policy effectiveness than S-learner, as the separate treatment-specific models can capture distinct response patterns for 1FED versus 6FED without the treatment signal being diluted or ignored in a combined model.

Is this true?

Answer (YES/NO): YES